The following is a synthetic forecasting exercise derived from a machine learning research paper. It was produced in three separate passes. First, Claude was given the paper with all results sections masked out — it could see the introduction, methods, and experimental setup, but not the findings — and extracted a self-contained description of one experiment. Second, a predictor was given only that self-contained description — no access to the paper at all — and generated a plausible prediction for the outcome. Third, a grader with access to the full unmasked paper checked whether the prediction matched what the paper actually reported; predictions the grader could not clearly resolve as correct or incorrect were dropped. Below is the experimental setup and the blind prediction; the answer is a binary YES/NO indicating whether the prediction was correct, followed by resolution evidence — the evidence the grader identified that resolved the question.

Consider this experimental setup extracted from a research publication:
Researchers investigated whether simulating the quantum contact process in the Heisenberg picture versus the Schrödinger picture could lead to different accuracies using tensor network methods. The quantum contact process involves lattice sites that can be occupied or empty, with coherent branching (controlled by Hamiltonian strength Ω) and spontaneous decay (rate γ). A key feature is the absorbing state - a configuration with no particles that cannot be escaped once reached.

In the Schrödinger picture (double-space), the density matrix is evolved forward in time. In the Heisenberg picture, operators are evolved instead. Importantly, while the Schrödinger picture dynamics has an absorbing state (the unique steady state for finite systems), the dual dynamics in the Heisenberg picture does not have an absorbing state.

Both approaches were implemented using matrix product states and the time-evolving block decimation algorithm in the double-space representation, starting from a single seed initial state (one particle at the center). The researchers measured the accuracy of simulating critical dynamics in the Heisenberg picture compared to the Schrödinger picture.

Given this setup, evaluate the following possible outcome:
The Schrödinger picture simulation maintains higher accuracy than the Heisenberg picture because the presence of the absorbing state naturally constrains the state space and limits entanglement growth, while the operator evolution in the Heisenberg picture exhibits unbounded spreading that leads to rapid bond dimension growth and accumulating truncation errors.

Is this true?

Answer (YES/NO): NO